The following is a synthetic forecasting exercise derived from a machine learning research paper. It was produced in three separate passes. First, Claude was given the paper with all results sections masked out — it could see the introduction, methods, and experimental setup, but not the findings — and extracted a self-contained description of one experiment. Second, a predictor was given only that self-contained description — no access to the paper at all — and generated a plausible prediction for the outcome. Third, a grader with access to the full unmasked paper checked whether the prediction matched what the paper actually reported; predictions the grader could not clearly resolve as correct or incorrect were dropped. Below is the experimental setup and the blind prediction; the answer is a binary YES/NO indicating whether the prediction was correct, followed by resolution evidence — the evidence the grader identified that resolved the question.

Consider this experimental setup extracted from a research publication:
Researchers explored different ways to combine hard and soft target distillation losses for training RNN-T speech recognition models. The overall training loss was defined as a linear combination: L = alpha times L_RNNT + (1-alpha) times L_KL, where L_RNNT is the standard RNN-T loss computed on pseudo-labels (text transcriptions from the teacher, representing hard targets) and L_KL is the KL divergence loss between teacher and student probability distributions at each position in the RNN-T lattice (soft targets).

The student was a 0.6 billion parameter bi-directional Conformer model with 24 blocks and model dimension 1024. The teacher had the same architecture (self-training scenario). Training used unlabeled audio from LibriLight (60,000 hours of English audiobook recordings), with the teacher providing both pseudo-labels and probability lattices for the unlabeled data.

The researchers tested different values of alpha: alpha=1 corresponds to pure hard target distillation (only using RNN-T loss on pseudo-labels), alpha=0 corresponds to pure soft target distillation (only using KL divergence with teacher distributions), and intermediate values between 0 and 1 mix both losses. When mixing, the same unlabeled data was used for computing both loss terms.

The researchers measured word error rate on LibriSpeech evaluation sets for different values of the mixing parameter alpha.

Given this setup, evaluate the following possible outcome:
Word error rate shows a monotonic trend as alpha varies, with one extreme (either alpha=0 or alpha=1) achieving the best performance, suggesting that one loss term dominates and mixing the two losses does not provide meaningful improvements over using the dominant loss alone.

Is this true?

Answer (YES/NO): YES